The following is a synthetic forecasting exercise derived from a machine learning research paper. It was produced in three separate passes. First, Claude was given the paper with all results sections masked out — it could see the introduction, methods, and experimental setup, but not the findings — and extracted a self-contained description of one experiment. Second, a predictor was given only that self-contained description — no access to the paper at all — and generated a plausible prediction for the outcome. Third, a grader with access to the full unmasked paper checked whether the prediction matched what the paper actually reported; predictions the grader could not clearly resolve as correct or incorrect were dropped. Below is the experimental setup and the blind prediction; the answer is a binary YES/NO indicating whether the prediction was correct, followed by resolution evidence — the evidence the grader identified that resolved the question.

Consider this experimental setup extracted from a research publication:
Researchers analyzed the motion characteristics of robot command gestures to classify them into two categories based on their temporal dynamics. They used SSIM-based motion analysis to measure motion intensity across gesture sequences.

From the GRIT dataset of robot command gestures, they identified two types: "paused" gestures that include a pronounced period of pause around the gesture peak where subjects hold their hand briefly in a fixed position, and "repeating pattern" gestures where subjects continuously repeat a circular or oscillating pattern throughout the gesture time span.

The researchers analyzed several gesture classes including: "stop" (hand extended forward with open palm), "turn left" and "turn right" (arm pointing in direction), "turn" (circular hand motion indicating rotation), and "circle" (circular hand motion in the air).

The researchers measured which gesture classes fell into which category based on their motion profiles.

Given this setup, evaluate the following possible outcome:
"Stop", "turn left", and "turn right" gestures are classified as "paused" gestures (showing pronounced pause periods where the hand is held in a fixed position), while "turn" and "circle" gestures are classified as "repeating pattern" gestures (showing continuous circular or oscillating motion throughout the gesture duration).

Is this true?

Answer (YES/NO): YES